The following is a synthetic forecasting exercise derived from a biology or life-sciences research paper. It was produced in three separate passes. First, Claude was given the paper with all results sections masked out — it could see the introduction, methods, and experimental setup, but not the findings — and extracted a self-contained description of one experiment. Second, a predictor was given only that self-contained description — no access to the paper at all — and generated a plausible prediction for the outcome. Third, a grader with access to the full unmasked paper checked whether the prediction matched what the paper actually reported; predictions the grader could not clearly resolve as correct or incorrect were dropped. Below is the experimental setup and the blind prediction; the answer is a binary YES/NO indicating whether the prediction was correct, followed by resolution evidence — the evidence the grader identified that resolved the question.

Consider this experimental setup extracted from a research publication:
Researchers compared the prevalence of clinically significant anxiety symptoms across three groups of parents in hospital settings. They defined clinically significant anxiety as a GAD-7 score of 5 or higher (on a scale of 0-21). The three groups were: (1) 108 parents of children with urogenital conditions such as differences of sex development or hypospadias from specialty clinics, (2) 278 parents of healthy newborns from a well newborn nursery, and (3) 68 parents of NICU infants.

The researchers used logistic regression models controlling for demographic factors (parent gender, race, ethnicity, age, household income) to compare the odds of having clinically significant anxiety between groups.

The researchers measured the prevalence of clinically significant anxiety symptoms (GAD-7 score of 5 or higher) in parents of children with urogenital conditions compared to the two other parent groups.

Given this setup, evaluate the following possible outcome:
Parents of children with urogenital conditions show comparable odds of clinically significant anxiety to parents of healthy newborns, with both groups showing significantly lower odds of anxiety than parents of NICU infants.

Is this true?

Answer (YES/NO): NO